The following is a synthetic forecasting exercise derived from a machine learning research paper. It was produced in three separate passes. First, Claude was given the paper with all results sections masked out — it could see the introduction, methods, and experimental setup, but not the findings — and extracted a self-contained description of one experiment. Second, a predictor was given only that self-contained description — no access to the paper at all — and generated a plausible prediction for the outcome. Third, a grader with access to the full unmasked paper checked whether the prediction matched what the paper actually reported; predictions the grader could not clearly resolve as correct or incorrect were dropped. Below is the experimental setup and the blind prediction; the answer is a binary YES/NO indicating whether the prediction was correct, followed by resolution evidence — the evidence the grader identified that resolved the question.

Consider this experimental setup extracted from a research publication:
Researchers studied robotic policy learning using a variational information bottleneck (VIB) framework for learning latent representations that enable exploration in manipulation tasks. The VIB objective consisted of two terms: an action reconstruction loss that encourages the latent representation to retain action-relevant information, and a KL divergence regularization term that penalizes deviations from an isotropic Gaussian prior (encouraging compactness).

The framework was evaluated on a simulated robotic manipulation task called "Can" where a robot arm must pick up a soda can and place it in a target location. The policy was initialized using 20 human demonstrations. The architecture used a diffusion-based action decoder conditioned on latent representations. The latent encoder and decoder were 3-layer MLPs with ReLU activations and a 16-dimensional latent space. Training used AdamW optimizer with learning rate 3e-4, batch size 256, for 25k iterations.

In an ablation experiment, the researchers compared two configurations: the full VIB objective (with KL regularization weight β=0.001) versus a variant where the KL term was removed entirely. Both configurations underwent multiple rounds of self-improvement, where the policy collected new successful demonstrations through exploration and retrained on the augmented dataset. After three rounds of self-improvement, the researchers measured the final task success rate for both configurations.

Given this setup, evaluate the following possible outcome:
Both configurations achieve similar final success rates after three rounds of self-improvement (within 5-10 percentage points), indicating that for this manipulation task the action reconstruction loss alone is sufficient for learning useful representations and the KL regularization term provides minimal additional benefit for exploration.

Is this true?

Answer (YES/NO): NO